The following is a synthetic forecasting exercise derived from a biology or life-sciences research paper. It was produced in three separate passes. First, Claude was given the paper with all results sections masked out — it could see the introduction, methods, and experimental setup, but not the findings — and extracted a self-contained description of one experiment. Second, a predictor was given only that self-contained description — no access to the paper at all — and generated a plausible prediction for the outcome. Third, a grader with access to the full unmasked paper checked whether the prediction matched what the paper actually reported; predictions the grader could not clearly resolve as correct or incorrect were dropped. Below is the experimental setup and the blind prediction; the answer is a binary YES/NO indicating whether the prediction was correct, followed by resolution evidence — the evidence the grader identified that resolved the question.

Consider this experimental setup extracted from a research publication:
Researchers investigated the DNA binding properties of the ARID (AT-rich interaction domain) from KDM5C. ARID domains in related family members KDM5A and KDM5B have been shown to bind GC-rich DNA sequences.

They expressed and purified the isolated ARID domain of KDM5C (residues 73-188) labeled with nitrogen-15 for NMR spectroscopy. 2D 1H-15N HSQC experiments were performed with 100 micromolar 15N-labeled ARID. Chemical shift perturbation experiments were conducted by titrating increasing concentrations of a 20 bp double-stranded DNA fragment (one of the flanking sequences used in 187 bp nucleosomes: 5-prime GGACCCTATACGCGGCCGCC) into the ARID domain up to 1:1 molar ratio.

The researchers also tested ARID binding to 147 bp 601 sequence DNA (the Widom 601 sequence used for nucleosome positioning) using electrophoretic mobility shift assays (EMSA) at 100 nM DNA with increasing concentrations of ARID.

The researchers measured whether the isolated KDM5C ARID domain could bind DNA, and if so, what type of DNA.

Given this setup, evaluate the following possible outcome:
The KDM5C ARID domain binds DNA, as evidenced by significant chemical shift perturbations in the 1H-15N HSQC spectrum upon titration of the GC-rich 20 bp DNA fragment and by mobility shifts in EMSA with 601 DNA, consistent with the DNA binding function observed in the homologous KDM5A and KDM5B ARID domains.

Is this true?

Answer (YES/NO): NO